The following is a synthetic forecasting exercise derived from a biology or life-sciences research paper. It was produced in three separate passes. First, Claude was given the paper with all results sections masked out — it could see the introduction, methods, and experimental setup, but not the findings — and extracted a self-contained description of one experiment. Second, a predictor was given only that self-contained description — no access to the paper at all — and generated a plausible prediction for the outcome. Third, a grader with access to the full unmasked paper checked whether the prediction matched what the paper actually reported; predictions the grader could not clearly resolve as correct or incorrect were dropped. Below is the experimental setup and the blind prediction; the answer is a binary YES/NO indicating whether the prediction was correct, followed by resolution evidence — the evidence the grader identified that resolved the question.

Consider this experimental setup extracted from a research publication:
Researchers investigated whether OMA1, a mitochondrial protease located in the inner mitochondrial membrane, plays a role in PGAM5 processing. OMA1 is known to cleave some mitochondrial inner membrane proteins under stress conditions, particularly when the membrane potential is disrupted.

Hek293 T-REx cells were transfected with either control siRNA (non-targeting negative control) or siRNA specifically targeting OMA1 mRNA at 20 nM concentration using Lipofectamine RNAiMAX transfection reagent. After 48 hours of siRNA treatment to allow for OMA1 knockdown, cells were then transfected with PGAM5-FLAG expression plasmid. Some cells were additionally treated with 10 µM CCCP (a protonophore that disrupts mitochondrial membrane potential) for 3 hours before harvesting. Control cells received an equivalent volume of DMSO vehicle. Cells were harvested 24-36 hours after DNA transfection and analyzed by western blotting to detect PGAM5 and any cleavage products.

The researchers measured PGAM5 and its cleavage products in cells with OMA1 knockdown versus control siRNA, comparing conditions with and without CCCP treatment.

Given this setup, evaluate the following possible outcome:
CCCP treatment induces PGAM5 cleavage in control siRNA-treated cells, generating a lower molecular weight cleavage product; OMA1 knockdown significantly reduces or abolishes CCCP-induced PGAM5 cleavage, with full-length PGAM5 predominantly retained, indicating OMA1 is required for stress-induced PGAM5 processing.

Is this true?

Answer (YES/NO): NO